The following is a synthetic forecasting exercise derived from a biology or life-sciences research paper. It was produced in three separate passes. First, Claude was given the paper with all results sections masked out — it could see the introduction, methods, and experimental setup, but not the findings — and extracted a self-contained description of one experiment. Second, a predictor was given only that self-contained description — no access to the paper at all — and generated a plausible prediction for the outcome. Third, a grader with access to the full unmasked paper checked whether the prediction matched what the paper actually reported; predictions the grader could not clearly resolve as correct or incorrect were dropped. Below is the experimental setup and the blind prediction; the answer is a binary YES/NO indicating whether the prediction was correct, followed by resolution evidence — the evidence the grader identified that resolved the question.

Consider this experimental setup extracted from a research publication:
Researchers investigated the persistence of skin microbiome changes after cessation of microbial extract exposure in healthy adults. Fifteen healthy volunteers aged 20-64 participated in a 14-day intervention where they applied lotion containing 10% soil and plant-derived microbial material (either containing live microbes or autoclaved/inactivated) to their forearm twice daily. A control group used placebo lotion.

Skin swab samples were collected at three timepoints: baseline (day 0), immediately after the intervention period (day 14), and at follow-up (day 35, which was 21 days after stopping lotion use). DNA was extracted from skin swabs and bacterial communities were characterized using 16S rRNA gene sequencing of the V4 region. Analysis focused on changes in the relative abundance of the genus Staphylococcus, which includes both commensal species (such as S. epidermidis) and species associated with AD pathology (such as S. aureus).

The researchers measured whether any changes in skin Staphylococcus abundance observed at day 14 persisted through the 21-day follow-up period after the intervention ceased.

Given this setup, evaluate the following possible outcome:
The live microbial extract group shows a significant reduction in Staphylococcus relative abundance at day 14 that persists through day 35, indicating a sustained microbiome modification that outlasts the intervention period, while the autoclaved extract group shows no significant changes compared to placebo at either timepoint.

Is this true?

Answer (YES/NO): NO